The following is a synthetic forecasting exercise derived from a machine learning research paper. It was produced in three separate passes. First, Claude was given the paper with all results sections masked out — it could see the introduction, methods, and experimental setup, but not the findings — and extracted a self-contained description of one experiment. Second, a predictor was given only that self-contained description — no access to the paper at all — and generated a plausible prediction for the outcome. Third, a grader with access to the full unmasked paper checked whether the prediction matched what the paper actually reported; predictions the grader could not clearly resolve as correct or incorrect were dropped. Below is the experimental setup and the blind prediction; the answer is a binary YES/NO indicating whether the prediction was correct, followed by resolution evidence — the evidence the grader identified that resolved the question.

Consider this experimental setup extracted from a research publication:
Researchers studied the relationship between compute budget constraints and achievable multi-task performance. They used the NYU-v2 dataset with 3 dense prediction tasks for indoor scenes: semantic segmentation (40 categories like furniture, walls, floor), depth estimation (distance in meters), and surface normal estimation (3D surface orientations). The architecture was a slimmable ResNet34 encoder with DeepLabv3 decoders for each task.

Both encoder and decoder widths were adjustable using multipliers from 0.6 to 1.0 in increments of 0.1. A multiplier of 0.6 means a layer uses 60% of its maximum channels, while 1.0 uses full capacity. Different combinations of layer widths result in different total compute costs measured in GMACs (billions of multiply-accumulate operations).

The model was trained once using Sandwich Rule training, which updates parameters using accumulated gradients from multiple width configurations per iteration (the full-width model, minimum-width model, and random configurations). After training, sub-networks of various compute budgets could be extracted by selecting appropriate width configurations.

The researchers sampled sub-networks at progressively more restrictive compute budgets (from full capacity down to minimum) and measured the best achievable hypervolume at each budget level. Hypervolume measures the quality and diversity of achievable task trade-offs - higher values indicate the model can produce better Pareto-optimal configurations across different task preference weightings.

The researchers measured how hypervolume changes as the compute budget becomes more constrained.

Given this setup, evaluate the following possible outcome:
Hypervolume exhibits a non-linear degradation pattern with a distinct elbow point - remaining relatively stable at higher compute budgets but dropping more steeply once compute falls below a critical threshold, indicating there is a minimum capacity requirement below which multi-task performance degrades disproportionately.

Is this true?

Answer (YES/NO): NO